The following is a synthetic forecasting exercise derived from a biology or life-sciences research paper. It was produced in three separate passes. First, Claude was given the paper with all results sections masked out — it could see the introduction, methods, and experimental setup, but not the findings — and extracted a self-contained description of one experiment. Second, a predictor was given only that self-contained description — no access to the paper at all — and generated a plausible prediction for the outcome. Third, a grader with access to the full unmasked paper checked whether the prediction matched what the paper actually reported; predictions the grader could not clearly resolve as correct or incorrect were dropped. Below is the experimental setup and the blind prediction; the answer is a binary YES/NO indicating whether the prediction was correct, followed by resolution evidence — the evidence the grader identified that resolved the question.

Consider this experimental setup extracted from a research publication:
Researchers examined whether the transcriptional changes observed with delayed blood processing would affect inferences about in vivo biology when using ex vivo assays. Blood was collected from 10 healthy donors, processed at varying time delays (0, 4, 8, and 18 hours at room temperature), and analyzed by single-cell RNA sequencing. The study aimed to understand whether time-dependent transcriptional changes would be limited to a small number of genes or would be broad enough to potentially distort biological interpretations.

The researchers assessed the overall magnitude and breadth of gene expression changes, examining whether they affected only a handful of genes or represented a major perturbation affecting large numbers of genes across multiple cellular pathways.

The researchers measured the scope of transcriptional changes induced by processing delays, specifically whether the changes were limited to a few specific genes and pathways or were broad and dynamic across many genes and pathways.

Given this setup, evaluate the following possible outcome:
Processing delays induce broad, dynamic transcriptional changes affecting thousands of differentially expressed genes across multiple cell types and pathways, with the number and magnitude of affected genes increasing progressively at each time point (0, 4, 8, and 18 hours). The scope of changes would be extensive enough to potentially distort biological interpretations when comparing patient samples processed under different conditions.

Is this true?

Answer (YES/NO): YES